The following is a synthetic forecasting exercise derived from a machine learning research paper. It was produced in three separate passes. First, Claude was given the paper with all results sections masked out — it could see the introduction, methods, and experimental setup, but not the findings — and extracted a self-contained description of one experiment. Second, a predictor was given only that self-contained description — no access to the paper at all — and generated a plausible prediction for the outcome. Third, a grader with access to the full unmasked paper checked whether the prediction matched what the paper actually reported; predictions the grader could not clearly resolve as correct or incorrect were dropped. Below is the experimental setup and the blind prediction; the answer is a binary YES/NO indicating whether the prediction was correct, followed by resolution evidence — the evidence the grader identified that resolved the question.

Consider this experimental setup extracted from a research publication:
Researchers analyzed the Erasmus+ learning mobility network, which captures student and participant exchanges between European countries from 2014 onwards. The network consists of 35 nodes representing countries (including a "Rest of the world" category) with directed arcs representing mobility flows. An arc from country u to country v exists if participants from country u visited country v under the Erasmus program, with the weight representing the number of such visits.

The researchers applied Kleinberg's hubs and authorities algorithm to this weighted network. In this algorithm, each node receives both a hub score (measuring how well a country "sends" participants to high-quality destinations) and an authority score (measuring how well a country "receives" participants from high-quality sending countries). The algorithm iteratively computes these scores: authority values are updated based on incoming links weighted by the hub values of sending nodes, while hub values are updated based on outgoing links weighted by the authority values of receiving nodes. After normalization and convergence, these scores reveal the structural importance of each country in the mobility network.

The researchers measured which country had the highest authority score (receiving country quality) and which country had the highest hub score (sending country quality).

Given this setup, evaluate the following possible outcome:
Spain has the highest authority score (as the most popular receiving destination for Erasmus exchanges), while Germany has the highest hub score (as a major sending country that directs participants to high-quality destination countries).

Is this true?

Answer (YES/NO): NO